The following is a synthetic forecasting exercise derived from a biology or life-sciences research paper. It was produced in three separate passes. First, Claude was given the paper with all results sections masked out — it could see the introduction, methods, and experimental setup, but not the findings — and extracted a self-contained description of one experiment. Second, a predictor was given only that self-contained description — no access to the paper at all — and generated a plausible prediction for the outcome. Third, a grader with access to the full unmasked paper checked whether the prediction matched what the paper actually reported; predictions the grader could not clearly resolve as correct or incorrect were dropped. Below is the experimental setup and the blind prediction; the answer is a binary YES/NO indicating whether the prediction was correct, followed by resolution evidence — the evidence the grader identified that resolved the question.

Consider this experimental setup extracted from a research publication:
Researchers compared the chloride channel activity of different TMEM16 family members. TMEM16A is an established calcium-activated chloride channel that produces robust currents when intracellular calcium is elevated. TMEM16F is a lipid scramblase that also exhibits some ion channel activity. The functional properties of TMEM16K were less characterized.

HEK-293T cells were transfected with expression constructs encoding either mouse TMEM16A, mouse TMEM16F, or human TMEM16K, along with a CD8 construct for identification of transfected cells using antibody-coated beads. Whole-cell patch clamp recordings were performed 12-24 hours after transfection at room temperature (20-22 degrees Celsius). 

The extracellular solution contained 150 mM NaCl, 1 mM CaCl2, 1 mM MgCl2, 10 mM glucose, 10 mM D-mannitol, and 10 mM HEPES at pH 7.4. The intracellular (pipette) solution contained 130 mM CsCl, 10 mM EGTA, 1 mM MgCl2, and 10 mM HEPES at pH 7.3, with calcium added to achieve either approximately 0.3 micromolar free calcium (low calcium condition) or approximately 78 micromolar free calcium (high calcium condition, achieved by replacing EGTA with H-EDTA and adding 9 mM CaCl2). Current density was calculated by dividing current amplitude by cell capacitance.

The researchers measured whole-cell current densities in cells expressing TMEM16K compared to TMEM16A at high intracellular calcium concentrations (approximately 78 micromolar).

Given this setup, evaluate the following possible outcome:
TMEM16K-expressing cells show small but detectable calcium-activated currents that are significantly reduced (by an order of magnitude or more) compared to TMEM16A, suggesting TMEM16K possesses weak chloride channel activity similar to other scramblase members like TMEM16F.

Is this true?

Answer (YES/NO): NO